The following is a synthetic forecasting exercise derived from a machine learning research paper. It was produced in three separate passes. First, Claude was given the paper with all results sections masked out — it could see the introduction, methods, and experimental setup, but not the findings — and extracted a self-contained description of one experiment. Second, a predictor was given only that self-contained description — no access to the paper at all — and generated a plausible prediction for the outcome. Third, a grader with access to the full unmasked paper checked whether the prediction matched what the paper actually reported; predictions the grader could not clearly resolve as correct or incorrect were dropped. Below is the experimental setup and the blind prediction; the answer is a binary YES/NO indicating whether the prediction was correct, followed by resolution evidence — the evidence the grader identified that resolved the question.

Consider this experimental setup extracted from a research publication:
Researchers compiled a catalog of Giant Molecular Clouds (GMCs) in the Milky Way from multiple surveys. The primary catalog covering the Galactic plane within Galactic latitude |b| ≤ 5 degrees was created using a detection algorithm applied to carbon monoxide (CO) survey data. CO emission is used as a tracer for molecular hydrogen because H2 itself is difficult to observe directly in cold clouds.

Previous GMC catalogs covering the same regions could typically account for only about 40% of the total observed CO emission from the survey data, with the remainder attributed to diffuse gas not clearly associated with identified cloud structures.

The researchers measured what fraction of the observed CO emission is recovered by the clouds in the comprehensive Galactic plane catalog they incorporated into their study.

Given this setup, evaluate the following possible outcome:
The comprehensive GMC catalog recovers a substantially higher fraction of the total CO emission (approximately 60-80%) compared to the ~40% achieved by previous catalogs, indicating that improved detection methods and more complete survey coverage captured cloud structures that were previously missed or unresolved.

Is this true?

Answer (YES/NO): NO